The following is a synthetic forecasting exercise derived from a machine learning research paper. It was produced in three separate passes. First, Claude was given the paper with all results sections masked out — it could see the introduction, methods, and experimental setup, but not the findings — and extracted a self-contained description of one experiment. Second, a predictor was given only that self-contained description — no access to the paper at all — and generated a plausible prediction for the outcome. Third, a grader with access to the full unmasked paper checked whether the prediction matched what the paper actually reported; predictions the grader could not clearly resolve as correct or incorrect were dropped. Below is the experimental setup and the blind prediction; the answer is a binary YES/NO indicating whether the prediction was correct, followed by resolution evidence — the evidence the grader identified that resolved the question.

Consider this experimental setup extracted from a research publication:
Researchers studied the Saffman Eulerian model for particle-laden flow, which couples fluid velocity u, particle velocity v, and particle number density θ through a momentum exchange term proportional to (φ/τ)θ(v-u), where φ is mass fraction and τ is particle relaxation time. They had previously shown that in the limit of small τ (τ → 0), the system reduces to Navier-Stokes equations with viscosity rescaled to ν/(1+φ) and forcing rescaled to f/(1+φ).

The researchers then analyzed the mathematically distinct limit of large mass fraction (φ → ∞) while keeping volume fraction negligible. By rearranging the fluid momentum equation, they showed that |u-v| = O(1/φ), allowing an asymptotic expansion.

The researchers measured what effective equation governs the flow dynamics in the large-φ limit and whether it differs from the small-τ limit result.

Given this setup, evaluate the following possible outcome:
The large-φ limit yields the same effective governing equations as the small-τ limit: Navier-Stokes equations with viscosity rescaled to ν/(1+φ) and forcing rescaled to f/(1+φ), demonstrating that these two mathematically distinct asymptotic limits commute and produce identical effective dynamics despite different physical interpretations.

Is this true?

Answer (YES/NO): YES